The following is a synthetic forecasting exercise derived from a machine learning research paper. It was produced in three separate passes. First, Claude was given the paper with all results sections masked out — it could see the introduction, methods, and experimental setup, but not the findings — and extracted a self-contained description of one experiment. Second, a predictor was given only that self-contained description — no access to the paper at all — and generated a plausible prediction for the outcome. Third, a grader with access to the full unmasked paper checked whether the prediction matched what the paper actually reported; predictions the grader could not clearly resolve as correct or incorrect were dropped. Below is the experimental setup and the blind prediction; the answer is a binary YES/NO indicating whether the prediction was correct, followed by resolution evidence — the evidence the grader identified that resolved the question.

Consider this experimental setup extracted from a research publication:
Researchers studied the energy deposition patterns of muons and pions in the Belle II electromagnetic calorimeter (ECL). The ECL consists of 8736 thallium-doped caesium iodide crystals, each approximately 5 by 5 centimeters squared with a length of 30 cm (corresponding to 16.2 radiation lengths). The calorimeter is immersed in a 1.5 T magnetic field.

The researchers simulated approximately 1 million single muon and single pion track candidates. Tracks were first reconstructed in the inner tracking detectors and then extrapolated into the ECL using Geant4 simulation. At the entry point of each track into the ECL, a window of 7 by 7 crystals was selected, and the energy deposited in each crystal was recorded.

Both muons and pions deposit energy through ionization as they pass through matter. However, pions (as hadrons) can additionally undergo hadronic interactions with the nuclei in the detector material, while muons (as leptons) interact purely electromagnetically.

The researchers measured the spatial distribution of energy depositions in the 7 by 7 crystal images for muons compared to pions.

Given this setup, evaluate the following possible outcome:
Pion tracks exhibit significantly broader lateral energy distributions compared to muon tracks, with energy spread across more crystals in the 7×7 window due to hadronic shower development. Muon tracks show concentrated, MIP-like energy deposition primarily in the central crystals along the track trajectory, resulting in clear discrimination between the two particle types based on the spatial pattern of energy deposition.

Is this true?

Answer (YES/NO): YES